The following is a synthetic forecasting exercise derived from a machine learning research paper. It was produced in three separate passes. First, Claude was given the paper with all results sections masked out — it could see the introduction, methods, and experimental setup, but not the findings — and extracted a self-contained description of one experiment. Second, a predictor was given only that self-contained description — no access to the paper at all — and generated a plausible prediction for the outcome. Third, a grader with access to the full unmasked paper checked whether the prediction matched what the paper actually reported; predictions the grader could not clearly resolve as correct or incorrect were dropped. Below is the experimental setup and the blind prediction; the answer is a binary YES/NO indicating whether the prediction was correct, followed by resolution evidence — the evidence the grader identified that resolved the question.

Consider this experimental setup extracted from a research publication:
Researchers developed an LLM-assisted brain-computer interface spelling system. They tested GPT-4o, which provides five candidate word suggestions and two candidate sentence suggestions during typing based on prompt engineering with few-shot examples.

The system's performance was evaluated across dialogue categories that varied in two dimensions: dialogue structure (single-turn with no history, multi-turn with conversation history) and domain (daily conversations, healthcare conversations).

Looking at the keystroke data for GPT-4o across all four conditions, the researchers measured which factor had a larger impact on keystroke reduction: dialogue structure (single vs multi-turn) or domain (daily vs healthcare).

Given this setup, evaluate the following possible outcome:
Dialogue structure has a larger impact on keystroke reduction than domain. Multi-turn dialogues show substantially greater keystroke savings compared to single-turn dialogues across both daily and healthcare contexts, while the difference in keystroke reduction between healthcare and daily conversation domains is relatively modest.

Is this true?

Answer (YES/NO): YES